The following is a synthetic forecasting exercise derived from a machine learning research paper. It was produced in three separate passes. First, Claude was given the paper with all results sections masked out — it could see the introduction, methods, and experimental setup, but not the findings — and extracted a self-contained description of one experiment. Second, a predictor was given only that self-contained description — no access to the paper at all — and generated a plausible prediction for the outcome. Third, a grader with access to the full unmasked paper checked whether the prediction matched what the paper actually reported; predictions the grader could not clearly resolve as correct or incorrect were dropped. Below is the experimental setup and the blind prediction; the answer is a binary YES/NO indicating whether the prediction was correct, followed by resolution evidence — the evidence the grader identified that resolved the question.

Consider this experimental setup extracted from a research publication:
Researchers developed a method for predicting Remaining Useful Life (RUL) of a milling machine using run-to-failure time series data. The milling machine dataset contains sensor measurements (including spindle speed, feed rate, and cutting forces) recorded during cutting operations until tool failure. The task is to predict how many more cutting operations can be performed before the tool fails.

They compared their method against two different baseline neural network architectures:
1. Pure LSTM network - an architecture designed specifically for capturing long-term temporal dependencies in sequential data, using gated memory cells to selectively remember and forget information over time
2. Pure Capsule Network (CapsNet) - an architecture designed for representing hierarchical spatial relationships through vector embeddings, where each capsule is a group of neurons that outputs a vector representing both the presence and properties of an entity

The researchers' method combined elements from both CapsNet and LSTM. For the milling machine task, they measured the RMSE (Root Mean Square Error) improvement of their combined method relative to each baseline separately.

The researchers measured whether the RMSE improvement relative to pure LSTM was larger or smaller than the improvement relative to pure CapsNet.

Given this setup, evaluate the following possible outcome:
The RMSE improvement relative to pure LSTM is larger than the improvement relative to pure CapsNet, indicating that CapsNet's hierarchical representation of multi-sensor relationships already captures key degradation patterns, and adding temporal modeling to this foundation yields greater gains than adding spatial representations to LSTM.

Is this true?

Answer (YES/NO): YES